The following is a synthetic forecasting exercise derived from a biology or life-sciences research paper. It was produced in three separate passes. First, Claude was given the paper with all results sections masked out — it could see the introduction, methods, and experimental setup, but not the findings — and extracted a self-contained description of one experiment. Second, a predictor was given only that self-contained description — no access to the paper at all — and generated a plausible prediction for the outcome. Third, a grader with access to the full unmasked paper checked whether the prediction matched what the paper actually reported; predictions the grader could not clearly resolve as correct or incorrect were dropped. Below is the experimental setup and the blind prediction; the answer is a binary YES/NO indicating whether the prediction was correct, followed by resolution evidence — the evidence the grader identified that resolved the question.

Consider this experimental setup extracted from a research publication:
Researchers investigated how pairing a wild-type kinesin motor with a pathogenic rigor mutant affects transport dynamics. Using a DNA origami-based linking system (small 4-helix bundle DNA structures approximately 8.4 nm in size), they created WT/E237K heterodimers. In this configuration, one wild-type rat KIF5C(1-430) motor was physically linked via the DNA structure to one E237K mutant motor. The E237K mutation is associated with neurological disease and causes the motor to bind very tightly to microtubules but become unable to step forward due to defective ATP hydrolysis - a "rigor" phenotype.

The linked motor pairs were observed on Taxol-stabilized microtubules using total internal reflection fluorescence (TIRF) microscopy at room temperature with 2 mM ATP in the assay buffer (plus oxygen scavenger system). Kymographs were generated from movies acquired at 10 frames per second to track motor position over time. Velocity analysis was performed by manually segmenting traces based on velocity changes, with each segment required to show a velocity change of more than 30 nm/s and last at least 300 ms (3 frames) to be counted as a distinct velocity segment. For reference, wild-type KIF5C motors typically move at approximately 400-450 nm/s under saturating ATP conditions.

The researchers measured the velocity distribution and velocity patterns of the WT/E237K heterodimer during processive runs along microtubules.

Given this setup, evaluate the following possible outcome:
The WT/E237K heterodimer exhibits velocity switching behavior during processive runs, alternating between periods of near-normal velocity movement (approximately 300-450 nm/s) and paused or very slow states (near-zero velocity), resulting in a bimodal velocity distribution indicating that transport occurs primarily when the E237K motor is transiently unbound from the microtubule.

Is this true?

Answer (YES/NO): NO